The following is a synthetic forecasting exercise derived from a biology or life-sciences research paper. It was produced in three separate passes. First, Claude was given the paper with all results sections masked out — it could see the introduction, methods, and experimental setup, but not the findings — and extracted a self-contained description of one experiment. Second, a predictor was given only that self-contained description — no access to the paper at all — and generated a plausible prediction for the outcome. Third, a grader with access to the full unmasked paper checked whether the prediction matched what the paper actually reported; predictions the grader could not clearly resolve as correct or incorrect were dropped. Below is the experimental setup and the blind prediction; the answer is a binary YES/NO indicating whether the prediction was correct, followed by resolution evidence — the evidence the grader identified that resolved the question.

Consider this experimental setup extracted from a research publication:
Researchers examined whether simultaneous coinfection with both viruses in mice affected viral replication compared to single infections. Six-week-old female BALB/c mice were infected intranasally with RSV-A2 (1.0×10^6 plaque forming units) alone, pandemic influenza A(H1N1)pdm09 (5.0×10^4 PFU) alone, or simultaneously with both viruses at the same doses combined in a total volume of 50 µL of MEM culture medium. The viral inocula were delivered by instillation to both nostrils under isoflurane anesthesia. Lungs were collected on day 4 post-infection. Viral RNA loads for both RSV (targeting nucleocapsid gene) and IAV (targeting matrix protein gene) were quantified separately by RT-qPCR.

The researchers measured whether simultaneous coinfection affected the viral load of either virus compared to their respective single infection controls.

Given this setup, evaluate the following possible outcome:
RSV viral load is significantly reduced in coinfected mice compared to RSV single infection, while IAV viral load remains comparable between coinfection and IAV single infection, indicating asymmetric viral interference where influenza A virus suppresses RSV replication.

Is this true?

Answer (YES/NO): NO